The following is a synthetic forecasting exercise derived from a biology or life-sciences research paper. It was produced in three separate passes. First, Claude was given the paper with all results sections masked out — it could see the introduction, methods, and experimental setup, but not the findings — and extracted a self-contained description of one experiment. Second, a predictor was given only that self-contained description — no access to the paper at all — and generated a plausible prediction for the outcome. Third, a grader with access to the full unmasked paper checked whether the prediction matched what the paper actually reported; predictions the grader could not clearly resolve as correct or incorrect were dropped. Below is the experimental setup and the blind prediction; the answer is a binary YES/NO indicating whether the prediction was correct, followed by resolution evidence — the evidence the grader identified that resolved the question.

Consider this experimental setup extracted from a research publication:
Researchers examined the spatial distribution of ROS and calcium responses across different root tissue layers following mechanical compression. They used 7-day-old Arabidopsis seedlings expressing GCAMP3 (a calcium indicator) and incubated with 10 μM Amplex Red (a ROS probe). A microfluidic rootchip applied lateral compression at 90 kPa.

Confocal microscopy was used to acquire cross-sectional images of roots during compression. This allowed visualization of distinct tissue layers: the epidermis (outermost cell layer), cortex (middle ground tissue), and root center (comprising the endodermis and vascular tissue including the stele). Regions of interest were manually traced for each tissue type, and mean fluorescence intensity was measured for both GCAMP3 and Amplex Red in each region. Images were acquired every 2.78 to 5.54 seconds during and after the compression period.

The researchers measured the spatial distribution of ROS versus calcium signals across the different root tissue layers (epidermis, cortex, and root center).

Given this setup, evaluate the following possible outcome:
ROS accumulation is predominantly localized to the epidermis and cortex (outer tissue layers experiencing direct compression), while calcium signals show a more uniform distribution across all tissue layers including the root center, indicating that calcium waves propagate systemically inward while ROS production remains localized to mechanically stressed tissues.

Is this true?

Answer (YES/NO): NO